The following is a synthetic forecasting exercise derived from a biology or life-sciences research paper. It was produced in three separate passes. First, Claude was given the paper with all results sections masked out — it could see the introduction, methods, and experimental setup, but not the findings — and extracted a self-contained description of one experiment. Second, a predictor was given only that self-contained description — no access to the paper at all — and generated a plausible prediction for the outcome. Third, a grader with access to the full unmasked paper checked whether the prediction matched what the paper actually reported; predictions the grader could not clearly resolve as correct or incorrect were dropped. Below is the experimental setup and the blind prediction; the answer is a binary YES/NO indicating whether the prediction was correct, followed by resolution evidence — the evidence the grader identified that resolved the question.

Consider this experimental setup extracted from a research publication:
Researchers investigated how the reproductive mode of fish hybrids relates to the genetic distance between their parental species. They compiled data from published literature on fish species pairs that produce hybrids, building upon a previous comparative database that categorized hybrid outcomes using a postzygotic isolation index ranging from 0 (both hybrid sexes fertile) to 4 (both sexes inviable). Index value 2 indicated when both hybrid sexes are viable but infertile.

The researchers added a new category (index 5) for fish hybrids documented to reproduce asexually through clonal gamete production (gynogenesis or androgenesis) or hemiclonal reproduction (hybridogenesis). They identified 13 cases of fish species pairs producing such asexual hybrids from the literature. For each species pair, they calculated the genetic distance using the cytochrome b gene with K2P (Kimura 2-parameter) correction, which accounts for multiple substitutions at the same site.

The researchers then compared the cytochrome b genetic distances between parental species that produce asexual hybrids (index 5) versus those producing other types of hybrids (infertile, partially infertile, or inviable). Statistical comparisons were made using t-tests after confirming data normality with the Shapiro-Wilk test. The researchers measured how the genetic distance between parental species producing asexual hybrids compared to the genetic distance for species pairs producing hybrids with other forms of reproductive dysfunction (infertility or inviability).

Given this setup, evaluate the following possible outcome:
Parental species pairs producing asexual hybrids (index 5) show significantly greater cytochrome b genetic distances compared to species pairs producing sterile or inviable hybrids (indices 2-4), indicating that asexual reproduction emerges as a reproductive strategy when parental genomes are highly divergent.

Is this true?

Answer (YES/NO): NO